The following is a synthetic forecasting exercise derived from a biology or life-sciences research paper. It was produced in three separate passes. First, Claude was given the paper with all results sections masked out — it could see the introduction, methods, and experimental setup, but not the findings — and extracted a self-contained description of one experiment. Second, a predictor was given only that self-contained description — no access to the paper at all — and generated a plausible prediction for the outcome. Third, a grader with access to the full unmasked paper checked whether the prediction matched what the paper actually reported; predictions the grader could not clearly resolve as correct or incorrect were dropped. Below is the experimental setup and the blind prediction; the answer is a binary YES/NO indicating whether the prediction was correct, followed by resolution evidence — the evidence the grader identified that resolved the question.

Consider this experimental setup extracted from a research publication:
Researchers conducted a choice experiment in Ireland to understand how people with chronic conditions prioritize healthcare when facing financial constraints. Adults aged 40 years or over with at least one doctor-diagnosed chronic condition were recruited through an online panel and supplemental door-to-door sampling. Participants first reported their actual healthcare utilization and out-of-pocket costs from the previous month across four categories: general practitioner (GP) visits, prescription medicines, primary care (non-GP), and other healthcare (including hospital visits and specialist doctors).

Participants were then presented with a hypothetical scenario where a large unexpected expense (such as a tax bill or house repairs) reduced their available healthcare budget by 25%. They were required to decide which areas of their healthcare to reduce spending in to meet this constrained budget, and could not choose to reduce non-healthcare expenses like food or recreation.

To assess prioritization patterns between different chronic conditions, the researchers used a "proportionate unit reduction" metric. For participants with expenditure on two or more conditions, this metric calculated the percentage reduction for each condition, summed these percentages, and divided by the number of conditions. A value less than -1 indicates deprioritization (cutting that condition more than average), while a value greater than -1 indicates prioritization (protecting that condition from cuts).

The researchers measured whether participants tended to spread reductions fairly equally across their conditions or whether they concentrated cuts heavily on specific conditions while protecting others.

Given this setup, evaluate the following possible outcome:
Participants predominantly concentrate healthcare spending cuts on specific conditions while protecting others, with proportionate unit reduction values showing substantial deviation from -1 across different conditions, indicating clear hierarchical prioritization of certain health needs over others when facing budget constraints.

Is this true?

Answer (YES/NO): YES